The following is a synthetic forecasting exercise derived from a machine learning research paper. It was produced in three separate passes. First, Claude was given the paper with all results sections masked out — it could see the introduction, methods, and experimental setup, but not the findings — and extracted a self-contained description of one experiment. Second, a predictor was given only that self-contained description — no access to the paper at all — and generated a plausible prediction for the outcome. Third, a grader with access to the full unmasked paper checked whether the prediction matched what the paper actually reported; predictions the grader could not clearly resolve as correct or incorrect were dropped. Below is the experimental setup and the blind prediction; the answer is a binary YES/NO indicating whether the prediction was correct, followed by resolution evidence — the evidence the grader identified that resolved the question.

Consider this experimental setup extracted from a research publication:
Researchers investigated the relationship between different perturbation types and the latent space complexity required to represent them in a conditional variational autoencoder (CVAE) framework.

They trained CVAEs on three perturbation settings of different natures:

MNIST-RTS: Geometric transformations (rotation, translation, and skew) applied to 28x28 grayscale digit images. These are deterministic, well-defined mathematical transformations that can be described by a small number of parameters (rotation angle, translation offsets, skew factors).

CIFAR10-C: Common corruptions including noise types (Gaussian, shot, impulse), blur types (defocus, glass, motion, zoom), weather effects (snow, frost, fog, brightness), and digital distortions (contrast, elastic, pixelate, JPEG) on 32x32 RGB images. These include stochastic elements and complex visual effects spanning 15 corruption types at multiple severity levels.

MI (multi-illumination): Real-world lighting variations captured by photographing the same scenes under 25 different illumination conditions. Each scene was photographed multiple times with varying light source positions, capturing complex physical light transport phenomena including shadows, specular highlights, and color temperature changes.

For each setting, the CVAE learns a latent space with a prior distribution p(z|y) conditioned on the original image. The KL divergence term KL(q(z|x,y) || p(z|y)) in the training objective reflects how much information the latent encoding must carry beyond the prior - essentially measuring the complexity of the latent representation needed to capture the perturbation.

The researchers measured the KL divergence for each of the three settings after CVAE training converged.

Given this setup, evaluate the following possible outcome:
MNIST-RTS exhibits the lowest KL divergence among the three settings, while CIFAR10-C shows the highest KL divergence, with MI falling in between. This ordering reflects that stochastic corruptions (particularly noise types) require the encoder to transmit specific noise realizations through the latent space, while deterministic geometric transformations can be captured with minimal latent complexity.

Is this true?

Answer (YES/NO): YES